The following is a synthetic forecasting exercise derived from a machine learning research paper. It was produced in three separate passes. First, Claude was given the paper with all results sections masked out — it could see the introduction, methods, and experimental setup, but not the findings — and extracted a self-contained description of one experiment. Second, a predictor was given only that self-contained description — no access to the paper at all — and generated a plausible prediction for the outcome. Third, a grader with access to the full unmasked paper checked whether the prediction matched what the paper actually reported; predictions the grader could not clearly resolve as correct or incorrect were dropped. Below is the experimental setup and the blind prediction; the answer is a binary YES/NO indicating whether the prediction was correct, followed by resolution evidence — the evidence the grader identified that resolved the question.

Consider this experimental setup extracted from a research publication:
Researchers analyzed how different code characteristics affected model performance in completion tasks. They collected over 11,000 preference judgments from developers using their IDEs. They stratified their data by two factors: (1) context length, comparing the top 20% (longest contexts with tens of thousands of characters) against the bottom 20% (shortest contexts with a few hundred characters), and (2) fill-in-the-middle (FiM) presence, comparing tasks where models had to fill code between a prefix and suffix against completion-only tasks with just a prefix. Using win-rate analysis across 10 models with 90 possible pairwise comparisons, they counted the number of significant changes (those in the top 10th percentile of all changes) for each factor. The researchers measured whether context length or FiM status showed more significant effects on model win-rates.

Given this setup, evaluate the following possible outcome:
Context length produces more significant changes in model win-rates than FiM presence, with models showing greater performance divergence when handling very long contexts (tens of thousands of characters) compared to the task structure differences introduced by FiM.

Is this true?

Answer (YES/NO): YES